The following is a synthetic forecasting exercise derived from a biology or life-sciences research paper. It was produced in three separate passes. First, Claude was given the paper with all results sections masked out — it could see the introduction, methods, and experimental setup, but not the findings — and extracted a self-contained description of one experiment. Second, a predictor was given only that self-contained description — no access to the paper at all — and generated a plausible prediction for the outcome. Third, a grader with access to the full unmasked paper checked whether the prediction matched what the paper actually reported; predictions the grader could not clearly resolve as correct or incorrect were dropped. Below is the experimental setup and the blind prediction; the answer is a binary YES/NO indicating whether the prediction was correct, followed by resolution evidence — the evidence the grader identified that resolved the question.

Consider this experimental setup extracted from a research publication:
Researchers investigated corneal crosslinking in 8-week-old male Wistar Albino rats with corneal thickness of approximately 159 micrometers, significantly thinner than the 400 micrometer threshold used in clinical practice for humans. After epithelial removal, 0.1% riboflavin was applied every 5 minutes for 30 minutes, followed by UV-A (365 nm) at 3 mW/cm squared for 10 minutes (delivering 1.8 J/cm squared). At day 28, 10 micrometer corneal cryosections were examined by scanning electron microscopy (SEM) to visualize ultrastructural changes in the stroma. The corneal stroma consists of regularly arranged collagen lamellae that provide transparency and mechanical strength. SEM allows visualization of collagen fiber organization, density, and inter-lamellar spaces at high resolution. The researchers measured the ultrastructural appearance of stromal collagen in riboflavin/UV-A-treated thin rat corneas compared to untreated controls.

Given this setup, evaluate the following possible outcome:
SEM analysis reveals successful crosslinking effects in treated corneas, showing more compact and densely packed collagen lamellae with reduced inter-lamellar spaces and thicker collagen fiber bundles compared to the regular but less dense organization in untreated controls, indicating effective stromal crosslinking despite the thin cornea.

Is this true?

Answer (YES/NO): NO